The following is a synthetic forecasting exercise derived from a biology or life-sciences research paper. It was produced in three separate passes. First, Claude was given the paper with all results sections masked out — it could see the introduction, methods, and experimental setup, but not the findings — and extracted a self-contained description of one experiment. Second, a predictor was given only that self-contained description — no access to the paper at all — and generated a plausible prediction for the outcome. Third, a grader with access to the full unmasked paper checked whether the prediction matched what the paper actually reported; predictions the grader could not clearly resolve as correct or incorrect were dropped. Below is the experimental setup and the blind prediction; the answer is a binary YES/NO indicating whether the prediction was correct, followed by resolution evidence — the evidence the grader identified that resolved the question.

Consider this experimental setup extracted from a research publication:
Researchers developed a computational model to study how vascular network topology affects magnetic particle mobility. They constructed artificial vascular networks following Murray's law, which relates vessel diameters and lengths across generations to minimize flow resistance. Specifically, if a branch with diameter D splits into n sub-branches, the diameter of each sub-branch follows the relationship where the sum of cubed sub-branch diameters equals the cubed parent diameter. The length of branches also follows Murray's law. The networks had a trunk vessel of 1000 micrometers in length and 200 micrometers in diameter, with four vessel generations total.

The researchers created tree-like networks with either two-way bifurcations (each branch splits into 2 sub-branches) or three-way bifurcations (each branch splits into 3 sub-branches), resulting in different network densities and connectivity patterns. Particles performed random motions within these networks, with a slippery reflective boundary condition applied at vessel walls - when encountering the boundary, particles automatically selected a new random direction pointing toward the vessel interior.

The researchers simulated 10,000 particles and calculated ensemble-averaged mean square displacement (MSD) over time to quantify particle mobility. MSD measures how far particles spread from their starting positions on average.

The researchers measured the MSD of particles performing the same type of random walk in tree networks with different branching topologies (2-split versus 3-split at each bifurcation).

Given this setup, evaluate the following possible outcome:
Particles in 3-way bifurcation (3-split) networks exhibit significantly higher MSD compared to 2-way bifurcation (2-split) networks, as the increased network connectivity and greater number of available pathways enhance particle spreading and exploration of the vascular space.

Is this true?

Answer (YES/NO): NO